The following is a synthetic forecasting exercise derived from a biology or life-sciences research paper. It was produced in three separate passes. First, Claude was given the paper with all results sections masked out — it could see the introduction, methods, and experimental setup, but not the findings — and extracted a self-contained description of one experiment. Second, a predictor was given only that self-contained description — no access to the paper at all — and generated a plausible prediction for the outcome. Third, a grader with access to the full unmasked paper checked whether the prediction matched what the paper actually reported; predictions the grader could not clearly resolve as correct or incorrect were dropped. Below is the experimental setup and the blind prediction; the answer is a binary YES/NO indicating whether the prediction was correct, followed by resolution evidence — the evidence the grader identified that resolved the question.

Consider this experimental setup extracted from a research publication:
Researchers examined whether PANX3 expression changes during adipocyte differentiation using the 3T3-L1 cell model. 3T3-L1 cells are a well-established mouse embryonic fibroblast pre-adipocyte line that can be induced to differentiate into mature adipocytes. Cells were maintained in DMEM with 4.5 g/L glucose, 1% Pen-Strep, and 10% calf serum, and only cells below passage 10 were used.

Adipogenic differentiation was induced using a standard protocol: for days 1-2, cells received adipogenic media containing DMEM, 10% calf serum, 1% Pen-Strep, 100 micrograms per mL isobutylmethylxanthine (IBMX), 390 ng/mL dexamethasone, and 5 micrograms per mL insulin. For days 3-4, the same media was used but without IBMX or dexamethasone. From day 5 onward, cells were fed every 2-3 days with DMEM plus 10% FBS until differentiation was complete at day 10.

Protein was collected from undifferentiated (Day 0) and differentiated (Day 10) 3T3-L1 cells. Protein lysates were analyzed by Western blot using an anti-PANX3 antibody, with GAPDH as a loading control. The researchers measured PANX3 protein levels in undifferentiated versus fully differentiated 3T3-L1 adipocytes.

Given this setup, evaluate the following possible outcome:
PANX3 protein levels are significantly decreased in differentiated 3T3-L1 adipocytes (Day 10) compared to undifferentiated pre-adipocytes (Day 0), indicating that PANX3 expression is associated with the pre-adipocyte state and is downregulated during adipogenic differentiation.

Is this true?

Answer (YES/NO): NO